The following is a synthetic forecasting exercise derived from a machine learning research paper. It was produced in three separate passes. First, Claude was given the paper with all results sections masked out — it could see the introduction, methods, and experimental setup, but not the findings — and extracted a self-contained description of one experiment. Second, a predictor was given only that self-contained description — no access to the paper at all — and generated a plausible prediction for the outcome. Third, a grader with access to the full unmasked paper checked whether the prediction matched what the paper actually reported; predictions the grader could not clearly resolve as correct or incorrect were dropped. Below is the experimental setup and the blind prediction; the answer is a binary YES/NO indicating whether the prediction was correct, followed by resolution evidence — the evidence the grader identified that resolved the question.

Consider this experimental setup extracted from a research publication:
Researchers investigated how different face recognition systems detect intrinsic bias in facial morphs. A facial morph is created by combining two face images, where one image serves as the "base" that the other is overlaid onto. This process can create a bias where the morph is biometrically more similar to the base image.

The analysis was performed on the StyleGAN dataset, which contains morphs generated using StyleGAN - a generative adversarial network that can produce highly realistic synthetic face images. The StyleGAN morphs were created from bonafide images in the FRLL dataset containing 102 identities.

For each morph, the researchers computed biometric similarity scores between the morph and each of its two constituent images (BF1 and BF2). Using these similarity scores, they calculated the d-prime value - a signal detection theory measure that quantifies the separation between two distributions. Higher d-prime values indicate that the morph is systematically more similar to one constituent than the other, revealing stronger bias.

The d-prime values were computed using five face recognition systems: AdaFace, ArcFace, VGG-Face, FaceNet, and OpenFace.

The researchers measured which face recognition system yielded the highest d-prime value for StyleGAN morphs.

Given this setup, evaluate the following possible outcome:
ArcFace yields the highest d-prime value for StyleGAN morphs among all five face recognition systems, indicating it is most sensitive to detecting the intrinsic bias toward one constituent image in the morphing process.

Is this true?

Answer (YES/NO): NO